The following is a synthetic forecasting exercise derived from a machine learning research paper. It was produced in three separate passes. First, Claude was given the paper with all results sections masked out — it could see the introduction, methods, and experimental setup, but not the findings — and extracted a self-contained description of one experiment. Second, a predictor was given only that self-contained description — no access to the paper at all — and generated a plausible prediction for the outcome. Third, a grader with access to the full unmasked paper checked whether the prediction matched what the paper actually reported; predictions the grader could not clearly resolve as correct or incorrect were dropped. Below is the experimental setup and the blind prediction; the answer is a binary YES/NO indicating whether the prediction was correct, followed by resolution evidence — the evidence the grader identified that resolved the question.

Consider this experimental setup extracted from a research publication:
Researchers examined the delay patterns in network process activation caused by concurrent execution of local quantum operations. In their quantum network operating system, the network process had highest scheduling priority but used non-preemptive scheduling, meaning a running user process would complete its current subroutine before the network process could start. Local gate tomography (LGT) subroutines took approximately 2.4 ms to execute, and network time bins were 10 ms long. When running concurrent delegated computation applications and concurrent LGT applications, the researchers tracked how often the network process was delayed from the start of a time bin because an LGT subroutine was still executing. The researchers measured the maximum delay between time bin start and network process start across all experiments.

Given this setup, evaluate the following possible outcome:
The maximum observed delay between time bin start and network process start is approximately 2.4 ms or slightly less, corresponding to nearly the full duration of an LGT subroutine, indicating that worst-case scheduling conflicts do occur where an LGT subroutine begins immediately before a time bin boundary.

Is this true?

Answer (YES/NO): NO